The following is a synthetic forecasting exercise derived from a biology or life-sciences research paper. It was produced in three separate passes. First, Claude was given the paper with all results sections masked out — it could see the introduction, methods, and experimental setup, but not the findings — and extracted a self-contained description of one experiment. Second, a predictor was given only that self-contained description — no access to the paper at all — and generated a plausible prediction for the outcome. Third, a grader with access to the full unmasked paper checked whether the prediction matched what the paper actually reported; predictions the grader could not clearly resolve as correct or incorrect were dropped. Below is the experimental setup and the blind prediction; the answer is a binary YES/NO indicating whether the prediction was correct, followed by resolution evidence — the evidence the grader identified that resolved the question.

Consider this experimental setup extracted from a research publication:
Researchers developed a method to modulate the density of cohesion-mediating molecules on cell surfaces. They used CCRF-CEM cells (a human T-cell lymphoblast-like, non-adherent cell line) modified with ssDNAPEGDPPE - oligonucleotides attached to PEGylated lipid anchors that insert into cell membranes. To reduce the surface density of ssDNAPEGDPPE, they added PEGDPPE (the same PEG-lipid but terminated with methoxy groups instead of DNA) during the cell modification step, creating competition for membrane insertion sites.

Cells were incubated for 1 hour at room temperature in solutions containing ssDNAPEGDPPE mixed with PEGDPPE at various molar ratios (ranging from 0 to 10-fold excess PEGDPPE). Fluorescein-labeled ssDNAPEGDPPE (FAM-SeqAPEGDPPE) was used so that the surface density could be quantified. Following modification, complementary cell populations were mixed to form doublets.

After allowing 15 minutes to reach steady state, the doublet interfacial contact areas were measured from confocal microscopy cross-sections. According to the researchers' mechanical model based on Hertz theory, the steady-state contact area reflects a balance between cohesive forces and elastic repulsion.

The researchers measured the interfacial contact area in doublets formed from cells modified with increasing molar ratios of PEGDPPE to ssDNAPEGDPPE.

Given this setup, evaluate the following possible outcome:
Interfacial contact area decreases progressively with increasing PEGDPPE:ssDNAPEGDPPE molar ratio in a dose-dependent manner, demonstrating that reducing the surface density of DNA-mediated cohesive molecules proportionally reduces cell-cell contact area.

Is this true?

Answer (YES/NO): NO